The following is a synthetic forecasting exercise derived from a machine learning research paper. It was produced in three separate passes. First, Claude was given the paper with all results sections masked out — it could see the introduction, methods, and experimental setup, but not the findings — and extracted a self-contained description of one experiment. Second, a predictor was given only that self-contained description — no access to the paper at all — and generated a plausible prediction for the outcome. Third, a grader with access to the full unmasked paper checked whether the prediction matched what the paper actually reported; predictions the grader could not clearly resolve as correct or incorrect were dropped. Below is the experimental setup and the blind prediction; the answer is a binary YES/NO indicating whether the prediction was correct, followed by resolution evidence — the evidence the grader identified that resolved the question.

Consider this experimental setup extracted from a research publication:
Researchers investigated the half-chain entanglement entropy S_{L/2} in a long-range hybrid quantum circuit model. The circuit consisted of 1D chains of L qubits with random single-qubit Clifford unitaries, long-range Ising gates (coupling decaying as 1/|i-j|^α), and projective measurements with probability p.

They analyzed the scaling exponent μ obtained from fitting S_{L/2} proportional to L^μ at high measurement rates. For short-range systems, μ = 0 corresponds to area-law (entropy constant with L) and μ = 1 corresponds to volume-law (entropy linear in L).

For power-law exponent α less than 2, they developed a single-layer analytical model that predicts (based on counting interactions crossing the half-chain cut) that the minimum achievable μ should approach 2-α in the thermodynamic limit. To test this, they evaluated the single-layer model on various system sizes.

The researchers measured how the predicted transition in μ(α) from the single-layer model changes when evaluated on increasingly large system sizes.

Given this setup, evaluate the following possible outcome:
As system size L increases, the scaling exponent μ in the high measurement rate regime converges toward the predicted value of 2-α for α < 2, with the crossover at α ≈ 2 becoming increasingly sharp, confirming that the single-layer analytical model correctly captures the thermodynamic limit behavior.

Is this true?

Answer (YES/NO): YES